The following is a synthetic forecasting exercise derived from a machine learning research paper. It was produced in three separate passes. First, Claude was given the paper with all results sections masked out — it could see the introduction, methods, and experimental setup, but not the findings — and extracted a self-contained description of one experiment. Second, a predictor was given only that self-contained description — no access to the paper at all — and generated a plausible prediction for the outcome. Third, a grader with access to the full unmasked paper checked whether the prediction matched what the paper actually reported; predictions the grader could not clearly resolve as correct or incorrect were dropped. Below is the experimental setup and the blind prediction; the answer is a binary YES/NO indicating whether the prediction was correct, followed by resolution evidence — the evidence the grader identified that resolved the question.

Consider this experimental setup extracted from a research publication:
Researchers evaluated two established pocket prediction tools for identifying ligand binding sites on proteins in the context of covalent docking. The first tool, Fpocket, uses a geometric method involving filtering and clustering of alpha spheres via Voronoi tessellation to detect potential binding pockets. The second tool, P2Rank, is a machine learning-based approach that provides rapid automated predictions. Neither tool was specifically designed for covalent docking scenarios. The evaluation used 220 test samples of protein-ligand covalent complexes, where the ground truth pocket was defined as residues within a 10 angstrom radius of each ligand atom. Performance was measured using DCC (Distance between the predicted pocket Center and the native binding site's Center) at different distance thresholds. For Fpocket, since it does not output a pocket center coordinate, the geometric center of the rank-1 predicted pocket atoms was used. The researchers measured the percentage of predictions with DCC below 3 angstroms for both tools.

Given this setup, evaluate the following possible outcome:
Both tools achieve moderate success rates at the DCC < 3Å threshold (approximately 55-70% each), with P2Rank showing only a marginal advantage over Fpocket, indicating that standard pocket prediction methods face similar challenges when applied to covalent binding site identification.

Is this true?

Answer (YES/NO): NO